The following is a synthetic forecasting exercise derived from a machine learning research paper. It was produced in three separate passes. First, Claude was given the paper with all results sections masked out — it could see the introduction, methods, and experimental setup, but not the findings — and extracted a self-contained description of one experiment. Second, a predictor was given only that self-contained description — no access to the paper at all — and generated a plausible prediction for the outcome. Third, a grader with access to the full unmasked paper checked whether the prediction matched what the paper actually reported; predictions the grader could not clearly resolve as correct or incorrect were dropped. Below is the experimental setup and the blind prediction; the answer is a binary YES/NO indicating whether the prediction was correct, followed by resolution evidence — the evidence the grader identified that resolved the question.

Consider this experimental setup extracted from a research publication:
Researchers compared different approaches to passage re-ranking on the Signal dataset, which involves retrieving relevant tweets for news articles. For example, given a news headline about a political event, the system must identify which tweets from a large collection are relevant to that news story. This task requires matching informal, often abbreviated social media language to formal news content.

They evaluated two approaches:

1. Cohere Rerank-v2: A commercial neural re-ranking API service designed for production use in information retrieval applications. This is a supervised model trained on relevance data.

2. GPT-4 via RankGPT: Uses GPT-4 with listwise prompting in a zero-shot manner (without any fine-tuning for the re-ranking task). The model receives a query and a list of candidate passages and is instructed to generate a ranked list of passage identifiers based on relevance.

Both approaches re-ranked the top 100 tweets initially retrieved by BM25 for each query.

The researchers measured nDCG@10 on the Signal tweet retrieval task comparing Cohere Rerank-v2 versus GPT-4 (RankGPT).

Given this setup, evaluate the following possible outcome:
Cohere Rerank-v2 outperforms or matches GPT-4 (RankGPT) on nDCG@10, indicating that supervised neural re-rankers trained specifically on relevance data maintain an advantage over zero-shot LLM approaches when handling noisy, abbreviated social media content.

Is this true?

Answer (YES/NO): NO